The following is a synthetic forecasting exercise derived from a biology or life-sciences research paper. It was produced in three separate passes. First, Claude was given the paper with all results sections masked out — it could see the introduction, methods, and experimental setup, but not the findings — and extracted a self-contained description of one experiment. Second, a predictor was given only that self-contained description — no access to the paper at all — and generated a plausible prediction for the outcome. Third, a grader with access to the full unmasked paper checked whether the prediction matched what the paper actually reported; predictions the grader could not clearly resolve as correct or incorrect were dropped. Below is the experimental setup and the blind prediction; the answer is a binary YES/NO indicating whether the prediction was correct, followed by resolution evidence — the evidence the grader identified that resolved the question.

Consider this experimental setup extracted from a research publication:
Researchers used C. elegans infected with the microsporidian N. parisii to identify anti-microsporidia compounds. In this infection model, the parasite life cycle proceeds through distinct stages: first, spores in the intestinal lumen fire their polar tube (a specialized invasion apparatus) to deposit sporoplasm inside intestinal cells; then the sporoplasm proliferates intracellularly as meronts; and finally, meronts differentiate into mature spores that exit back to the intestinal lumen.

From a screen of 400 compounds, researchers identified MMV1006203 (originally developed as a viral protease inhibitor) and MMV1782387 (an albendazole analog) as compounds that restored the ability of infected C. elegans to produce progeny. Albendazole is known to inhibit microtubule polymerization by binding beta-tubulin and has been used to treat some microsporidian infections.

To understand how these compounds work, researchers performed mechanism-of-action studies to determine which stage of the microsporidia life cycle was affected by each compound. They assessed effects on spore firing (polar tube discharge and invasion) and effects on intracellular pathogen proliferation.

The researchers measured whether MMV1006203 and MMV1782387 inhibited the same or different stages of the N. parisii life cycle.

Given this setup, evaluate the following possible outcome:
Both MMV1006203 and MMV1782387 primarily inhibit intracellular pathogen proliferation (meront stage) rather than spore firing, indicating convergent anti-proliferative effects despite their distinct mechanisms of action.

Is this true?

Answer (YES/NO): NO